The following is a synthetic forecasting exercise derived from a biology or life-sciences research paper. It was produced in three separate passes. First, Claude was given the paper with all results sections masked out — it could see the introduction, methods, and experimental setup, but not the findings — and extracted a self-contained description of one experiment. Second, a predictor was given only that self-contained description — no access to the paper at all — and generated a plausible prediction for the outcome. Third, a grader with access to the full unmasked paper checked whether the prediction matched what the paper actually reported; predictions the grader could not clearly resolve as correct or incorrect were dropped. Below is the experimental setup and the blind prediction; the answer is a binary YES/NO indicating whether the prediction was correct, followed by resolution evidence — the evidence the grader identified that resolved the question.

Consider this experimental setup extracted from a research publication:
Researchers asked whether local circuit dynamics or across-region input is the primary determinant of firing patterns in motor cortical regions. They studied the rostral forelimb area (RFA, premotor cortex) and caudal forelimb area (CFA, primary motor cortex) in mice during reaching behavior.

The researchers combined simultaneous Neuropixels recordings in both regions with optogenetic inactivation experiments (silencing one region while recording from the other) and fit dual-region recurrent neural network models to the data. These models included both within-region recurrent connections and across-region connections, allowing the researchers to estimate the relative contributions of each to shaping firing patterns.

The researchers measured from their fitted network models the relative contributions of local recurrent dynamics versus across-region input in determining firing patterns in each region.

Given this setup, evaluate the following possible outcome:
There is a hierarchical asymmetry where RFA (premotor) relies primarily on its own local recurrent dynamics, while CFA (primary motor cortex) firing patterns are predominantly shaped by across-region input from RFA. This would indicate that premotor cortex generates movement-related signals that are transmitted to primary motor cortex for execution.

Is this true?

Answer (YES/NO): NO